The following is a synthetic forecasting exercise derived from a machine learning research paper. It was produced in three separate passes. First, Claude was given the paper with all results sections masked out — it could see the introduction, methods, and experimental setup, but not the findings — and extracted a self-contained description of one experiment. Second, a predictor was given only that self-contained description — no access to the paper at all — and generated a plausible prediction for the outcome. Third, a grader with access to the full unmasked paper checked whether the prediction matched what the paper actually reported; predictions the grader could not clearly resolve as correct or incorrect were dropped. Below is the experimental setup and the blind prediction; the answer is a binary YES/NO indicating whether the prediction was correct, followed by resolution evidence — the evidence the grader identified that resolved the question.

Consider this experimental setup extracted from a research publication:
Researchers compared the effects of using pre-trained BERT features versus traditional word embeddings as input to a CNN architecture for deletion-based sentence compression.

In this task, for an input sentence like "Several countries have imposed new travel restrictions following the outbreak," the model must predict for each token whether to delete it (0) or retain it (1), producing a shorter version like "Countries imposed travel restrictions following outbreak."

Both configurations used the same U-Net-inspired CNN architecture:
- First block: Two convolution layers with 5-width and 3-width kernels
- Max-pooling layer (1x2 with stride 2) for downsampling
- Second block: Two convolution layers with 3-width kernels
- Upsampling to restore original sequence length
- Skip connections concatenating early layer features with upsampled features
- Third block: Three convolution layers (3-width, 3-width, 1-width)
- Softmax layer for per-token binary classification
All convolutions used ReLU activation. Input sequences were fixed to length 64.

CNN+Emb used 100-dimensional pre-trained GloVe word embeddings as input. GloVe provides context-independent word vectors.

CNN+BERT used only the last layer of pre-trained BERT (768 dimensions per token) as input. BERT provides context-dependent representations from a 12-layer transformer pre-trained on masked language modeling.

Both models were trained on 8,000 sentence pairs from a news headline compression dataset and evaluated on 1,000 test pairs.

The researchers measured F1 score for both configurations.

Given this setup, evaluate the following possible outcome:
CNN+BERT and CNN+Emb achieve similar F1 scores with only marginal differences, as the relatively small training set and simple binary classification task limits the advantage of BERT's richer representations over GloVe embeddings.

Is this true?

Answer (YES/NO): NO